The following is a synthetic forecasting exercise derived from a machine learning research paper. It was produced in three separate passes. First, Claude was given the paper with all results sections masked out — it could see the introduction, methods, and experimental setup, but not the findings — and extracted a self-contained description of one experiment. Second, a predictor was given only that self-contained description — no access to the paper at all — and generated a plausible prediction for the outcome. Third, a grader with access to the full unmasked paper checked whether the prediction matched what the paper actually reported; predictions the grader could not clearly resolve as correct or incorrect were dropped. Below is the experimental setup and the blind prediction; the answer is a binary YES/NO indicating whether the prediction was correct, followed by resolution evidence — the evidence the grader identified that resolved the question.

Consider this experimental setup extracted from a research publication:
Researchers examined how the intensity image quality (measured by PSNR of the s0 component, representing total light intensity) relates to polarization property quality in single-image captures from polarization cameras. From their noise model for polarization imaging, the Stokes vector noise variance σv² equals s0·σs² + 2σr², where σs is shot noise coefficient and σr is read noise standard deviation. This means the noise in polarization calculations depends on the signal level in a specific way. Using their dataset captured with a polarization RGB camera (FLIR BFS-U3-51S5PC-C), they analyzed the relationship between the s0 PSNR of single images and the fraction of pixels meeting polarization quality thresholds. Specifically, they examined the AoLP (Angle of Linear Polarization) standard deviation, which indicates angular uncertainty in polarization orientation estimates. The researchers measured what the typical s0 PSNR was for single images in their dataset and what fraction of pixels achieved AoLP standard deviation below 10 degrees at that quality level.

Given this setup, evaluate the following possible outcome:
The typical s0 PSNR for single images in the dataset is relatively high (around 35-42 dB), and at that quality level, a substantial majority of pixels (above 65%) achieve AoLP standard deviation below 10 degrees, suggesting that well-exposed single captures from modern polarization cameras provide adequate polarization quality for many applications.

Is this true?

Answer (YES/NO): NO